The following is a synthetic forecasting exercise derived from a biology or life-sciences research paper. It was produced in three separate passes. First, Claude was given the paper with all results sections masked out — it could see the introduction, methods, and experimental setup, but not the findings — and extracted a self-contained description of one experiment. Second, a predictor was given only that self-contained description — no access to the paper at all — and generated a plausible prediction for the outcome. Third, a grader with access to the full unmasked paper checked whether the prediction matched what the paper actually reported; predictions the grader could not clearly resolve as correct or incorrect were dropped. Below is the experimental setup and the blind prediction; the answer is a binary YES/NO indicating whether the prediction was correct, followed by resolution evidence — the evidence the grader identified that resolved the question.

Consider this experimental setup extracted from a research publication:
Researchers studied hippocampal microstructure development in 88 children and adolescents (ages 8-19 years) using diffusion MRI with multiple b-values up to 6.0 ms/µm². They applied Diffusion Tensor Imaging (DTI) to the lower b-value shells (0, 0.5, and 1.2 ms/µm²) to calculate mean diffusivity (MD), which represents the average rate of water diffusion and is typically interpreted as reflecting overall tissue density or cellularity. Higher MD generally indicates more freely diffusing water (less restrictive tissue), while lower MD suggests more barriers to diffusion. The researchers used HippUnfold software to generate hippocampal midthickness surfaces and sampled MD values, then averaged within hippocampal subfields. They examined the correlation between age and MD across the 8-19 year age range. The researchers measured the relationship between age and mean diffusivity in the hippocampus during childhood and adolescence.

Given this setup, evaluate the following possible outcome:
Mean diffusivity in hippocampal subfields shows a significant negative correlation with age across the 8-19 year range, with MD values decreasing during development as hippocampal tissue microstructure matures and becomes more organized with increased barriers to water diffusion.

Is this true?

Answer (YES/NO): YES